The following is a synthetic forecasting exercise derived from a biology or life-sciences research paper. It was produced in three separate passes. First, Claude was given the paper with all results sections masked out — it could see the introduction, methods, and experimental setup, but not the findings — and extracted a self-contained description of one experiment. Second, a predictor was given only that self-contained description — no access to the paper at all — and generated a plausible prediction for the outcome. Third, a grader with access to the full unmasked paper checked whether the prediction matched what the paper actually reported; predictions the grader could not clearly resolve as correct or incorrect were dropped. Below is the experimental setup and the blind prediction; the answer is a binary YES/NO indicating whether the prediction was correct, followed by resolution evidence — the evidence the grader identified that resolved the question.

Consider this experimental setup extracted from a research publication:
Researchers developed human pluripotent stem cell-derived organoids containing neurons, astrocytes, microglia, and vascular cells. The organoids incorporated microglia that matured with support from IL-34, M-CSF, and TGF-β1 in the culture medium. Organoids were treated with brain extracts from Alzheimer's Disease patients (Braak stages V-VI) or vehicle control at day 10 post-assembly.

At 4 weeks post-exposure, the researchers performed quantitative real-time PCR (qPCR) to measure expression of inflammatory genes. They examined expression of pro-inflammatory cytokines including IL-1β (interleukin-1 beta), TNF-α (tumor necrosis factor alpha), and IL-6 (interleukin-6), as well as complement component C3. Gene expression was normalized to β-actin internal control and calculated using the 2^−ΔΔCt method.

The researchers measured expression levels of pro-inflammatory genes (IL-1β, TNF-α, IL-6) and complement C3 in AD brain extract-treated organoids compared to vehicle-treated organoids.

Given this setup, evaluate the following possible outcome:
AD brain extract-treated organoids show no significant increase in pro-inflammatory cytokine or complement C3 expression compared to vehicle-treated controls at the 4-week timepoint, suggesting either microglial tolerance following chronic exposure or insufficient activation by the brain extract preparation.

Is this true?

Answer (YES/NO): NO